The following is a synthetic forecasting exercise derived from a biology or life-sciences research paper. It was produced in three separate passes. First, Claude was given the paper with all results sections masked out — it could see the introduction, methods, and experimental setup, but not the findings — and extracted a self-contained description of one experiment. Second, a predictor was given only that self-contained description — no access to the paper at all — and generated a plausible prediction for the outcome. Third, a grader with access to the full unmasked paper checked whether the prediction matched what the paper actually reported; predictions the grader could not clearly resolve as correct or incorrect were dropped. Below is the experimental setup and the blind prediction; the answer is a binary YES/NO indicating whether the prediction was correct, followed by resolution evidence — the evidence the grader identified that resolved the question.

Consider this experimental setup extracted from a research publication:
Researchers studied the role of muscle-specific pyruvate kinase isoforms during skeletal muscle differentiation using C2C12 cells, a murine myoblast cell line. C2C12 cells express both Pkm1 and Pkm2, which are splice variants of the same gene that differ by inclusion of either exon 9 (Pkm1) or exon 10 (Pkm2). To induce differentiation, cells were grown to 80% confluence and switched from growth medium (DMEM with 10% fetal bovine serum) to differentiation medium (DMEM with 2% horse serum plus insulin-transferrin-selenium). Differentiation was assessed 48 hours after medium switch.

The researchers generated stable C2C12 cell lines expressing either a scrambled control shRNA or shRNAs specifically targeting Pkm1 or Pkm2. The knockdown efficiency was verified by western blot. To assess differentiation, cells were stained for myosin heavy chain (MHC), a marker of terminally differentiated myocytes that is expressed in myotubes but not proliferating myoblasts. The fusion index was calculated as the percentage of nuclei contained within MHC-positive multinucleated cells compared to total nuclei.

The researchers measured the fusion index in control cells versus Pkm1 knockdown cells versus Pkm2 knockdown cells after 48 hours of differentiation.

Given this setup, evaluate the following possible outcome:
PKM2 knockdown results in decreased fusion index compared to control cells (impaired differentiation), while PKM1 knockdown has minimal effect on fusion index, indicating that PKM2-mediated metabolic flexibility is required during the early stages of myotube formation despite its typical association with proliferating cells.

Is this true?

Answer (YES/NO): NO